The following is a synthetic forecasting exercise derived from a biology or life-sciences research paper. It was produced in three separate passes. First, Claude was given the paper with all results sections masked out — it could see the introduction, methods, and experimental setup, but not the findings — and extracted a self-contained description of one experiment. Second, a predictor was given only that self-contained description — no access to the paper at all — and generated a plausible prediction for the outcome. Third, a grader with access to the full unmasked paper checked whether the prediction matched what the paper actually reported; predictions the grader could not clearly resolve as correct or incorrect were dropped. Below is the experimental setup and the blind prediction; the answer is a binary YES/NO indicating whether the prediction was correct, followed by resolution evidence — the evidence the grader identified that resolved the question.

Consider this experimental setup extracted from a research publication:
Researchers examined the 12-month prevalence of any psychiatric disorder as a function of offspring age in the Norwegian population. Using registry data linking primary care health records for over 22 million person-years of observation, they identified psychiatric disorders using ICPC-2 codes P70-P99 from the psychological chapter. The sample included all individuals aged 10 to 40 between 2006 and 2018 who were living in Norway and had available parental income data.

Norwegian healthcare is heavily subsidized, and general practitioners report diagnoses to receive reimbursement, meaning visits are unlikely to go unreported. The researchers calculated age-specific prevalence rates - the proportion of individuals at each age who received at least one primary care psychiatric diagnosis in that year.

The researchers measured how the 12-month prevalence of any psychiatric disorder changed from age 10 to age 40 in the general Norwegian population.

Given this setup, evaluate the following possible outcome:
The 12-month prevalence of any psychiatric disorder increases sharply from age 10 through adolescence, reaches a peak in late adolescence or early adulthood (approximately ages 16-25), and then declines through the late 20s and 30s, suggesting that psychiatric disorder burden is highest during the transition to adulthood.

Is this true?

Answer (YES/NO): NO